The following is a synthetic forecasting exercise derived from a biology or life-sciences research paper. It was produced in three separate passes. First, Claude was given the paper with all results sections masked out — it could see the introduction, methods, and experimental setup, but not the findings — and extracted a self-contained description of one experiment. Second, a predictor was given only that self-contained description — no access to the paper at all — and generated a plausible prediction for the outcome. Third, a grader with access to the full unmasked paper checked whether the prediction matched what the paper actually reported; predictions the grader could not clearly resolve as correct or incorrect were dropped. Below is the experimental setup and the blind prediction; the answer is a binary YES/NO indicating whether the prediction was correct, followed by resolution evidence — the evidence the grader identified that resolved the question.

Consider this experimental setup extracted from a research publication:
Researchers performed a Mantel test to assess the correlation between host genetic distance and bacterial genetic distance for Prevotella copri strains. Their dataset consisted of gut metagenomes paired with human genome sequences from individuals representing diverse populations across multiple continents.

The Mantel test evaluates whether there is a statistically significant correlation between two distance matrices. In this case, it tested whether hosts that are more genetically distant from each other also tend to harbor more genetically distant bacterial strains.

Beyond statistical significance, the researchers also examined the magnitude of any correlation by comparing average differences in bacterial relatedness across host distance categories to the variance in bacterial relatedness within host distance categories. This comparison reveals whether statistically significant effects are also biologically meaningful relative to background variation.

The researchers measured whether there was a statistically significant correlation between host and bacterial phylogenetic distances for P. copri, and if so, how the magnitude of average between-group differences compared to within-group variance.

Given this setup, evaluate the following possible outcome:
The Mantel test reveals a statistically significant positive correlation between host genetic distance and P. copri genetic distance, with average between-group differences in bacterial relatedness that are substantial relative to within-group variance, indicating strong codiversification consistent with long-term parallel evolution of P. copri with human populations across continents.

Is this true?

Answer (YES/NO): NO